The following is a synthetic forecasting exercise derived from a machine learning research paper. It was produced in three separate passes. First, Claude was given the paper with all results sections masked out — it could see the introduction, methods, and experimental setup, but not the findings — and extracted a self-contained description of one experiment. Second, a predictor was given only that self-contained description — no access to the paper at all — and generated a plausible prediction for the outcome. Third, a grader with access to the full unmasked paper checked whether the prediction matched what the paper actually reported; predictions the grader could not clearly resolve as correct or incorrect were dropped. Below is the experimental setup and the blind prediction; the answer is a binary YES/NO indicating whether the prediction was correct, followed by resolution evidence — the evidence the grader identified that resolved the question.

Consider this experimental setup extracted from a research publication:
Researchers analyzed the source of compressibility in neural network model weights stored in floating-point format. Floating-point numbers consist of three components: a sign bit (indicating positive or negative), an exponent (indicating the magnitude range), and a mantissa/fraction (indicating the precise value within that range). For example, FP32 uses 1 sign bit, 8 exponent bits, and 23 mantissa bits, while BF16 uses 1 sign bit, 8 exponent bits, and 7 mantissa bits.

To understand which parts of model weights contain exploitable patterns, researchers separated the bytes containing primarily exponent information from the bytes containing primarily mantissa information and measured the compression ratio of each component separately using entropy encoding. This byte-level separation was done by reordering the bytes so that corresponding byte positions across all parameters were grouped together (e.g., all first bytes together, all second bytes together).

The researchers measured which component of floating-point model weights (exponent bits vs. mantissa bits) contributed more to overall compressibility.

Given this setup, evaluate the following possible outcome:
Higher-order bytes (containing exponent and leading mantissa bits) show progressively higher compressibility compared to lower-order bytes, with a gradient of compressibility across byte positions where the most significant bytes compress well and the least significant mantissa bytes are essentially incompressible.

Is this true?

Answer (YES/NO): NO